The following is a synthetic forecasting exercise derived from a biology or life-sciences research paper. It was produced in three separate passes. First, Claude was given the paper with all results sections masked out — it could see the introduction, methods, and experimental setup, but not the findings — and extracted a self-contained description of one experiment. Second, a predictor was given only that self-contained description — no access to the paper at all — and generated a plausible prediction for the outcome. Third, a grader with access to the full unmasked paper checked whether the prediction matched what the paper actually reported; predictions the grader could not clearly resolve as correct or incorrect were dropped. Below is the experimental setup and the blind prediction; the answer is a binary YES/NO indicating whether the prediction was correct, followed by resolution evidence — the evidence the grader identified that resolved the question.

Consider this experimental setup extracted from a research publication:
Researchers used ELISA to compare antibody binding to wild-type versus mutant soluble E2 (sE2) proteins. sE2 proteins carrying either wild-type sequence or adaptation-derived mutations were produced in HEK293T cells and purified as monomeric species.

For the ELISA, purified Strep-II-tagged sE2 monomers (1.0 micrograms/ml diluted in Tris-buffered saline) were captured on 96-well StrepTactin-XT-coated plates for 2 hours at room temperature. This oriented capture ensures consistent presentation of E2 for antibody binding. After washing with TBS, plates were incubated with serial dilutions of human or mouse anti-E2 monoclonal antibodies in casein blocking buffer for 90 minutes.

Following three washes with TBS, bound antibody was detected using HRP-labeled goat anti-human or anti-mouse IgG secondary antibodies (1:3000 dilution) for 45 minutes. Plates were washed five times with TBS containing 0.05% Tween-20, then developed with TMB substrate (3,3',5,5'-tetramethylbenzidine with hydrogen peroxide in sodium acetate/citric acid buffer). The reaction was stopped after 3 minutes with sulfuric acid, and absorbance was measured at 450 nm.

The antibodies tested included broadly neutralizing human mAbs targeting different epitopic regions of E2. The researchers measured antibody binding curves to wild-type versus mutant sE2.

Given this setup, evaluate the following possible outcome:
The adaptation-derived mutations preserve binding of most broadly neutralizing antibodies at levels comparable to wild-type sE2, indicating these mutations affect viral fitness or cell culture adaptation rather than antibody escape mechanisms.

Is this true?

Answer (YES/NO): YES